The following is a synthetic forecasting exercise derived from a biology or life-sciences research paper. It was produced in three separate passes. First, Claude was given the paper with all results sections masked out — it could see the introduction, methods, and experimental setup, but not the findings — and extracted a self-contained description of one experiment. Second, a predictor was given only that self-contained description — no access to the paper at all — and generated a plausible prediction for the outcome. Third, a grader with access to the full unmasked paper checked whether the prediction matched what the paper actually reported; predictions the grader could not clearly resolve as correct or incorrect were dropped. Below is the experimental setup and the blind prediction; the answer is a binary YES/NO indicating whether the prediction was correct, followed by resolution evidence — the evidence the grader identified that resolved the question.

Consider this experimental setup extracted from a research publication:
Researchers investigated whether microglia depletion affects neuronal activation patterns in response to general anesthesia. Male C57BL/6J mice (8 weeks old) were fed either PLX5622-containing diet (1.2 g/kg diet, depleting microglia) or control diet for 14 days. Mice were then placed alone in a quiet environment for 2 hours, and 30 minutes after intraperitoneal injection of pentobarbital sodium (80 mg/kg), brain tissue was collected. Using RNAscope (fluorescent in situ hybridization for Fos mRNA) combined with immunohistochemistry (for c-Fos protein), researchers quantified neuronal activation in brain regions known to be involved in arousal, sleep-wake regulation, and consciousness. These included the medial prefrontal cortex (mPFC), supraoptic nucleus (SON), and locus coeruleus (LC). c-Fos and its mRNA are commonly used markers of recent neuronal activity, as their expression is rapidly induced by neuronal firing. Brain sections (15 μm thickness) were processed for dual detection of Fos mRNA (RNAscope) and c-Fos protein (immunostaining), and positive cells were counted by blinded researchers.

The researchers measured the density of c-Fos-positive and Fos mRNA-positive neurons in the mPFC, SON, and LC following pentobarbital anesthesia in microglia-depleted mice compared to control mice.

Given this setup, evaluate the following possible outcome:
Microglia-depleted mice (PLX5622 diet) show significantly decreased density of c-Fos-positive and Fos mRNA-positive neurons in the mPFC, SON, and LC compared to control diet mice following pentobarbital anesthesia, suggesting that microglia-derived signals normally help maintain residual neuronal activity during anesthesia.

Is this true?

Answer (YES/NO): NO